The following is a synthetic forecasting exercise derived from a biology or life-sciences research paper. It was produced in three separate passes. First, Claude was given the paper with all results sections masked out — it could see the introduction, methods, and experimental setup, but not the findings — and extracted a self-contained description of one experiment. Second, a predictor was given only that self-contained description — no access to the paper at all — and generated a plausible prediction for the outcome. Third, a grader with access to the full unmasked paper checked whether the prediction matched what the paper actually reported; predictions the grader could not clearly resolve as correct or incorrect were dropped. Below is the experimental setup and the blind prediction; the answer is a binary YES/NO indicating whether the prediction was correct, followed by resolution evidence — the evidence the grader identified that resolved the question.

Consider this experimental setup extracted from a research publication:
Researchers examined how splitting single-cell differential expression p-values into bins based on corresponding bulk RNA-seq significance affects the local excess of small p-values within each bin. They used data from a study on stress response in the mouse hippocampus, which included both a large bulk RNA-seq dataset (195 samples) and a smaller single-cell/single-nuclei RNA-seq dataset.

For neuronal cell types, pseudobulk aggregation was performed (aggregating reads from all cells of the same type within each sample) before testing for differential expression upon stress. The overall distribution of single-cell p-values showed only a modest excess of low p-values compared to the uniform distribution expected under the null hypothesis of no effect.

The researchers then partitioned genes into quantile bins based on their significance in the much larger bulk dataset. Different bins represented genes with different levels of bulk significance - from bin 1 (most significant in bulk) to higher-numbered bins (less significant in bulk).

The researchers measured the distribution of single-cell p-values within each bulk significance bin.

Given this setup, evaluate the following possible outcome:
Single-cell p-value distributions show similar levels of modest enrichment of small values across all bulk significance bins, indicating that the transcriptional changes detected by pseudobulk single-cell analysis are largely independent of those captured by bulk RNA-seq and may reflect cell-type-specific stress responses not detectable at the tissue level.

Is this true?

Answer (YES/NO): NO